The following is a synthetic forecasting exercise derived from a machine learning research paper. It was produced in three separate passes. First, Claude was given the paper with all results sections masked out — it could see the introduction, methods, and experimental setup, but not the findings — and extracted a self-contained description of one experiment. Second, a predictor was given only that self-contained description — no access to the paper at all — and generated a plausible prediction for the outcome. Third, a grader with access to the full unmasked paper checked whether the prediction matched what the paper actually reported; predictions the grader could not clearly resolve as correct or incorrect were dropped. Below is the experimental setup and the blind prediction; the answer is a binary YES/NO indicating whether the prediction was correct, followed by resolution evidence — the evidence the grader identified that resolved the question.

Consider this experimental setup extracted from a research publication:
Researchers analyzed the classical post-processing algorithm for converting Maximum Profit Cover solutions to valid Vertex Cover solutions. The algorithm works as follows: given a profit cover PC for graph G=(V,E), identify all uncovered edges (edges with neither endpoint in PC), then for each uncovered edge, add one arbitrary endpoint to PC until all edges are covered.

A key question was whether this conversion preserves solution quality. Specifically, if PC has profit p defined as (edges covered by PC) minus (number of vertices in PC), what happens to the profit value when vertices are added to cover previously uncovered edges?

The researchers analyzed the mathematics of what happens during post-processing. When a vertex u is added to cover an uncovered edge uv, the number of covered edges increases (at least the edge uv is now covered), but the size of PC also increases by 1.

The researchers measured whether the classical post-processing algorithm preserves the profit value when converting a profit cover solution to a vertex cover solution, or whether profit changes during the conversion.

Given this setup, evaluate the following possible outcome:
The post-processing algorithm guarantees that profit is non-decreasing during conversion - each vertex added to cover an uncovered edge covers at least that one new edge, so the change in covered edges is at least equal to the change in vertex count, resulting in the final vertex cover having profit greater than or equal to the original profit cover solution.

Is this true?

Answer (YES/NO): YES